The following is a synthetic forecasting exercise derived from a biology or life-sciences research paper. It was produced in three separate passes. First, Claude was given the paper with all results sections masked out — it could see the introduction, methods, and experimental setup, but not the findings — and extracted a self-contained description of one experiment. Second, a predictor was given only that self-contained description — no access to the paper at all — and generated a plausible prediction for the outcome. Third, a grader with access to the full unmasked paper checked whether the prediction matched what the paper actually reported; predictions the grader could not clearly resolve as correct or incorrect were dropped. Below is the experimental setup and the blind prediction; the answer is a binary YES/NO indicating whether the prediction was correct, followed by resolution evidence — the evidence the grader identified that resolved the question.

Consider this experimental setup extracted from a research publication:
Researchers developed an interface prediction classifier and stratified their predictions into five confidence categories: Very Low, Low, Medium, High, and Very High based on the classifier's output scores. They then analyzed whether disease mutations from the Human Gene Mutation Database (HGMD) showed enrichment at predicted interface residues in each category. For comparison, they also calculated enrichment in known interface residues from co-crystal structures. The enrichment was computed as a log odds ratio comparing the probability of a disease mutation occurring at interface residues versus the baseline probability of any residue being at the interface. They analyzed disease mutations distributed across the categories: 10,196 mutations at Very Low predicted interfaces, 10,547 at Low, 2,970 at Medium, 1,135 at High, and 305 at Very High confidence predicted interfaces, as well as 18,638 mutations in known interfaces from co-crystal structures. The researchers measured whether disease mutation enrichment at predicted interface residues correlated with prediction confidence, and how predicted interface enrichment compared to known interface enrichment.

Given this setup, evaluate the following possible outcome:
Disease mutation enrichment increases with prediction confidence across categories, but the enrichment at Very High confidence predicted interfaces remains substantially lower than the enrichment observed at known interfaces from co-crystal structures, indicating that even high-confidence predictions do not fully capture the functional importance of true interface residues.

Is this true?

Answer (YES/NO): NO